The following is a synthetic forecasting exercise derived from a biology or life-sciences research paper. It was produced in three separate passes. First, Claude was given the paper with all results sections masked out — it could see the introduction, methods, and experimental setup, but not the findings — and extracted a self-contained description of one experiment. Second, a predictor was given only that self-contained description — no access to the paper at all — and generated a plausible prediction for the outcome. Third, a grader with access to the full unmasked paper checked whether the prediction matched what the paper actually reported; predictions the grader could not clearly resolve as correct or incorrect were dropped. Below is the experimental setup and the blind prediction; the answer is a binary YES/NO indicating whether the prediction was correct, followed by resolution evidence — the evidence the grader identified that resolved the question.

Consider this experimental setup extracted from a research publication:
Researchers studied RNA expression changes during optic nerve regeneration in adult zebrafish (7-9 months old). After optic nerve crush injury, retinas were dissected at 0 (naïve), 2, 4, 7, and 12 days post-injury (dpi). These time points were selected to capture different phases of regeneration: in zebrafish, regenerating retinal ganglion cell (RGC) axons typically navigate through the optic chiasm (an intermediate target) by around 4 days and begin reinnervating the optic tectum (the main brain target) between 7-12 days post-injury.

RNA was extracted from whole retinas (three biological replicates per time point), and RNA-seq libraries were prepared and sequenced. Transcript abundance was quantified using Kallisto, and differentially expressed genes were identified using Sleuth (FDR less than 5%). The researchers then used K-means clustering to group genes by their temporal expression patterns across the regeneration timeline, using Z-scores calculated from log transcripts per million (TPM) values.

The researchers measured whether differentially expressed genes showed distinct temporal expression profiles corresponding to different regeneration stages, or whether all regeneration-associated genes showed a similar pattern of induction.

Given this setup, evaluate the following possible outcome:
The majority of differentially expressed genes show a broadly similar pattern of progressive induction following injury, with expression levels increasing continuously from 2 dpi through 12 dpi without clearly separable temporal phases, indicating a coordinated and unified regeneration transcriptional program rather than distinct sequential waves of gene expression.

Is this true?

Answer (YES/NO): NO